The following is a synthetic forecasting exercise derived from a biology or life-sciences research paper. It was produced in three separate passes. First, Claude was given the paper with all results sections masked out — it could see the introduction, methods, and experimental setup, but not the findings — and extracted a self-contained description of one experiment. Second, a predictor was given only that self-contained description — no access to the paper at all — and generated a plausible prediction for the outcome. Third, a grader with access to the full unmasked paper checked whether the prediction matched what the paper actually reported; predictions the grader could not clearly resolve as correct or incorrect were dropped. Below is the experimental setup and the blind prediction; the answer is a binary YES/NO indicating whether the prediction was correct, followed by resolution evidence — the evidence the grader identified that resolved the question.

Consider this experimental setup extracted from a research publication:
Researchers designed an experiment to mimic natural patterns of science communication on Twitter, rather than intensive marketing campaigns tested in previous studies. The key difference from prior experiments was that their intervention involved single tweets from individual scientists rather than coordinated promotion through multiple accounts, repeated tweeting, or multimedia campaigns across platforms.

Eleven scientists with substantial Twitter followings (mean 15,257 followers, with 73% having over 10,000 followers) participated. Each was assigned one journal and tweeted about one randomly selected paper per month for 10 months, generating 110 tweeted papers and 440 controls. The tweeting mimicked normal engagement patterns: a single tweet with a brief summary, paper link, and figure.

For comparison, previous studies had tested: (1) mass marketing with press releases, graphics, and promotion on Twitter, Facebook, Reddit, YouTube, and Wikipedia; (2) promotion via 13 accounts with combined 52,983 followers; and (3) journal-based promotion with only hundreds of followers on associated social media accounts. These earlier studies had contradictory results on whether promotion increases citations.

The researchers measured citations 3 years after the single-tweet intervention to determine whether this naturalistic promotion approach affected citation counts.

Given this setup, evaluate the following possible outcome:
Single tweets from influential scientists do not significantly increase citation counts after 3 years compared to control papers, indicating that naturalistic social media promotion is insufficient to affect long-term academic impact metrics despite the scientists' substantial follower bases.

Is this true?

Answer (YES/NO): YES